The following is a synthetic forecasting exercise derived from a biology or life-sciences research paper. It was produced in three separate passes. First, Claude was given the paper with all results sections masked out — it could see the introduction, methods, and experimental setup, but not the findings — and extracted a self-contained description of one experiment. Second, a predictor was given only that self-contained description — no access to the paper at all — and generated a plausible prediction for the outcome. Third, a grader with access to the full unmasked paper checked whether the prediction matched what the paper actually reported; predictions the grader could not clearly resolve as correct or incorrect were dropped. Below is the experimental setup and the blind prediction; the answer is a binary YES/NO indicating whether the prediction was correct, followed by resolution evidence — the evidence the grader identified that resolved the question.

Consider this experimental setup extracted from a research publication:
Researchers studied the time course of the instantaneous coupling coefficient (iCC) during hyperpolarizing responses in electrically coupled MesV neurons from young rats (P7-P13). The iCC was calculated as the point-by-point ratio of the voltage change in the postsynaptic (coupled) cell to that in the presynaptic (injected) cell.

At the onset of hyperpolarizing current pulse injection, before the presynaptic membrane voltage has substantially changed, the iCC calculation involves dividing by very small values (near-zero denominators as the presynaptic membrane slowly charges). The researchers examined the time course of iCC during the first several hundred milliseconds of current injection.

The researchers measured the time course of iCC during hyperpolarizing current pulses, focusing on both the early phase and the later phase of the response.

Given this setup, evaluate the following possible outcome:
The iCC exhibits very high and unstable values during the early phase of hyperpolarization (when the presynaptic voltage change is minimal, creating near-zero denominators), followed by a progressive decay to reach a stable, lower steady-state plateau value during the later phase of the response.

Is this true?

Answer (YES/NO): NO